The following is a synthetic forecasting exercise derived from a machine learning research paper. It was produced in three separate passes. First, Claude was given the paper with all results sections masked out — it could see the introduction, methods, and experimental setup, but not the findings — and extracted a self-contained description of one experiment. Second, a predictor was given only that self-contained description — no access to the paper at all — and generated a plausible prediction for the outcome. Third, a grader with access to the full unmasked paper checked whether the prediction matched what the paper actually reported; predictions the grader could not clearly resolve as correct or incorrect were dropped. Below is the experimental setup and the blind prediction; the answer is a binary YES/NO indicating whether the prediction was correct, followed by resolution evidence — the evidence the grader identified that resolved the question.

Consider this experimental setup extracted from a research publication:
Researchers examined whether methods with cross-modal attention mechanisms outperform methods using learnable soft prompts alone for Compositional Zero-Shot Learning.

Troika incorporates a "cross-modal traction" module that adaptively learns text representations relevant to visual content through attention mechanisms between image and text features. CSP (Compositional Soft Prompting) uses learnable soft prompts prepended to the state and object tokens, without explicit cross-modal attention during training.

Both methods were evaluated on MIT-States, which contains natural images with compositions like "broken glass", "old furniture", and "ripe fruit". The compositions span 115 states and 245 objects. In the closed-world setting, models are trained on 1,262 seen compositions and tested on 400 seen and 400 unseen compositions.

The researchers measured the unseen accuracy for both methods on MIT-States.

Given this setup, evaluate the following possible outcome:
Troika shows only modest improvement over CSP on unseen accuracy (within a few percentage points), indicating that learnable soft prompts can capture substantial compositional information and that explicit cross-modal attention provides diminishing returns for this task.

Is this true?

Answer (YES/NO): YES